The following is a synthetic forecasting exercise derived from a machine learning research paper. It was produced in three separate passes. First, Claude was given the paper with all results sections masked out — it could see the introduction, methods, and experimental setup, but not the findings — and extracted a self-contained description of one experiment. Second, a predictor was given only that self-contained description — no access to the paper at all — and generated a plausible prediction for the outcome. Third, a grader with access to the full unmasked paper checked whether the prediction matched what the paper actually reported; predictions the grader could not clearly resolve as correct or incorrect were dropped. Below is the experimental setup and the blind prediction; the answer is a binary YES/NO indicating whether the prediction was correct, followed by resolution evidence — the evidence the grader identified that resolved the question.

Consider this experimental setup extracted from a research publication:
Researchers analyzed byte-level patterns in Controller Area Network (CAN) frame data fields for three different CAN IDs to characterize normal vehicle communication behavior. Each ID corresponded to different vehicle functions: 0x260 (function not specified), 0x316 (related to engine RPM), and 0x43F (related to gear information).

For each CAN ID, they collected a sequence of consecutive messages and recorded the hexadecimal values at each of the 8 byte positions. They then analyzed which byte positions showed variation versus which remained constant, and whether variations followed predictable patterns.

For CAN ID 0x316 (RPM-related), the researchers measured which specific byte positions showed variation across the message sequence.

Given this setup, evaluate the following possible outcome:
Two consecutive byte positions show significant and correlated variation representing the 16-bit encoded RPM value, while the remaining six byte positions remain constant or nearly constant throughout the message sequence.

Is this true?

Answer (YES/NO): NO